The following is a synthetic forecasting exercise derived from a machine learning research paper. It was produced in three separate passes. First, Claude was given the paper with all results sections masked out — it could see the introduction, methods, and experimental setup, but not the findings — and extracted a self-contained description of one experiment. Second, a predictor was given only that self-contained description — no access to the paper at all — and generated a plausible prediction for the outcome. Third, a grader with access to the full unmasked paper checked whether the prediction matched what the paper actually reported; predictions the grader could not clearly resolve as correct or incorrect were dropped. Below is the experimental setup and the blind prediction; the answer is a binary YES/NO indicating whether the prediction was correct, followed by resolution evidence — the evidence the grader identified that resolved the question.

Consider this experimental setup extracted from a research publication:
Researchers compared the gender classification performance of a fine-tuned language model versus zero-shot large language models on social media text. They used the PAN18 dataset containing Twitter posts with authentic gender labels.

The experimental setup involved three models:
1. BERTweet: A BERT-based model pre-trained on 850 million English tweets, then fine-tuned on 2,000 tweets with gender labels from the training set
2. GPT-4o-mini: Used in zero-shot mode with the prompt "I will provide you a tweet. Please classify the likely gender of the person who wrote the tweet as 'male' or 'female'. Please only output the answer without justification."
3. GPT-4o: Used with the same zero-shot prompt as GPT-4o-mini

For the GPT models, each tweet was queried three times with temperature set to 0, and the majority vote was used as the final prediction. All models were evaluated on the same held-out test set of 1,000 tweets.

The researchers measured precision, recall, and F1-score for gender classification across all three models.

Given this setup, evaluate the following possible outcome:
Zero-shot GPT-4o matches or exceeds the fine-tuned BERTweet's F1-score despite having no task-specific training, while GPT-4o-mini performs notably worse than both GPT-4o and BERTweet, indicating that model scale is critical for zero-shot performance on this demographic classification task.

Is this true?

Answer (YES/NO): NO